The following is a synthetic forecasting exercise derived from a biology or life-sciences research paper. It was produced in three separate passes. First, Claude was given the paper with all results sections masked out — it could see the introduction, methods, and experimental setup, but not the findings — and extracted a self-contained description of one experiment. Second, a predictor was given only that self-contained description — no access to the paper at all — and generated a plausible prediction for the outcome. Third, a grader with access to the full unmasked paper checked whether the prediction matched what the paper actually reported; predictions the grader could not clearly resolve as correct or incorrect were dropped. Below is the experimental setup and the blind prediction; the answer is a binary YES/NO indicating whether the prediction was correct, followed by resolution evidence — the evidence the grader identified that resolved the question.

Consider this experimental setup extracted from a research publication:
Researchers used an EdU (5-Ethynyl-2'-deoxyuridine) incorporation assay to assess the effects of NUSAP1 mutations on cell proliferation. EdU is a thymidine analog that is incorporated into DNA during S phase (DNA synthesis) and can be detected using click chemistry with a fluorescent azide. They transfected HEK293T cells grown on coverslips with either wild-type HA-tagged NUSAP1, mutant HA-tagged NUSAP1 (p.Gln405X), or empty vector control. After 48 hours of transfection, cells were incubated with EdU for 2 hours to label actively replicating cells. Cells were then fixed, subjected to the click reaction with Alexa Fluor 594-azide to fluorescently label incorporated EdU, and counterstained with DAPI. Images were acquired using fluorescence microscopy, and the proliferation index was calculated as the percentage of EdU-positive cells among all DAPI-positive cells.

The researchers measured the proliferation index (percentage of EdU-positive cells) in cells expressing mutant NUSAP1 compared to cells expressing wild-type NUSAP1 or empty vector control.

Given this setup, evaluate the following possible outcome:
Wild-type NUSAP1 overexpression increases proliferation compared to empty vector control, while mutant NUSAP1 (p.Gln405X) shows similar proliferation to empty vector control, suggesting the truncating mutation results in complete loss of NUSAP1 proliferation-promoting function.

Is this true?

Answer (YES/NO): NO